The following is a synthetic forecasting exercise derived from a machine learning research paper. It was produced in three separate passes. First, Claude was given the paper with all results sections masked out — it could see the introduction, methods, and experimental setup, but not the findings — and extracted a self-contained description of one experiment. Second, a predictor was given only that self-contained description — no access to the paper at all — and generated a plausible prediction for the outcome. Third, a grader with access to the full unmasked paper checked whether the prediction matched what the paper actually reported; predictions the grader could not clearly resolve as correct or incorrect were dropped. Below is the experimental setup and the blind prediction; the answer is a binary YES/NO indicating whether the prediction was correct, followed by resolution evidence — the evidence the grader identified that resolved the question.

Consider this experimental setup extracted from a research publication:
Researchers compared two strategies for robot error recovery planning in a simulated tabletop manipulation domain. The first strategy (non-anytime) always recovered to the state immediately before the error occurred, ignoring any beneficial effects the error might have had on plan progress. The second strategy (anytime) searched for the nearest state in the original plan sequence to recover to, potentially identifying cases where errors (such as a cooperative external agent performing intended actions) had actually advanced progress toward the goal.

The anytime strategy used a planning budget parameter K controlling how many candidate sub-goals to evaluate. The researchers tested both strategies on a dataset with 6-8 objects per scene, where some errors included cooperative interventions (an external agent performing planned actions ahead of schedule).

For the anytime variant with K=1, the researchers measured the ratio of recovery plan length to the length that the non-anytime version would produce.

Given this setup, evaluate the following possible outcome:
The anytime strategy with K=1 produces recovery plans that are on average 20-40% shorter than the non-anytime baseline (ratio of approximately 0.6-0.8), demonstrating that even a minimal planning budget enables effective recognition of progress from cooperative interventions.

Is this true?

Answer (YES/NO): YES